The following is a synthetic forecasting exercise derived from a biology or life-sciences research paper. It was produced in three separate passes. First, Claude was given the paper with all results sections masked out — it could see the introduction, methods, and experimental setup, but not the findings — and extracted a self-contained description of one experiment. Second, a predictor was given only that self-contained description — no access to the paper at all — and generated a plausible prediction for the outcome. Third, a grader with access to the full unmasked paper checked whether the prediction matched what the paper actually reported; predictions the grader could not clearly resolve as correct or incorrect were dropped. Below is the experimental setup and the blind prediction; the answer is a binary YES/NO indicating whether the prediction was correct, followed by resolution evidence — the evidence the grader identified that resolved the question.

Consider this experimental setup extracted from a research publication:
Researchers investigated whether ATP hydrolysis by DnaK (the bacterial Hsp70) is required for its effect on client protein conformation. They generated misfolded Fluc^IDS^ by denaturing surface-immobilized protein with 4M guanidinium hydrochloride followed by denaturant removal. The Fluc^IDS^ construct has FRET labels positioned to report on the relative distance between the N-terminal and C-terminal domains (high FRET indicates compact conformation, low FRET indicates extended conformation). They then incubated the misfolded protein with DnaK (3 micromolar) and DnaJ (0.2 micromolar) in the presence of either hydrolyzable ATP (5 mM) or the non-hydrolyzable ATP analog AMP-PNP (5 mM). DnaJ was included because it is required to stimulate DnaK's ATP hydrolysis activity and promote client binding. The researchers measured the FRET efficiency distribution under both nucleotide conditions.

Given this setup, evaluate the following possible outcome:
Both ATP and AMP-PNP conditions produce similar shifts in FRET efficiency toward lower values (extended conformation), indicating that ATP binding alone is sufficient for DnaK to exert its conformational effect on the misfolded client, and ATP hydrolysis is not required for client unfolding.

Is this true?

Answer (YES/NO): NO